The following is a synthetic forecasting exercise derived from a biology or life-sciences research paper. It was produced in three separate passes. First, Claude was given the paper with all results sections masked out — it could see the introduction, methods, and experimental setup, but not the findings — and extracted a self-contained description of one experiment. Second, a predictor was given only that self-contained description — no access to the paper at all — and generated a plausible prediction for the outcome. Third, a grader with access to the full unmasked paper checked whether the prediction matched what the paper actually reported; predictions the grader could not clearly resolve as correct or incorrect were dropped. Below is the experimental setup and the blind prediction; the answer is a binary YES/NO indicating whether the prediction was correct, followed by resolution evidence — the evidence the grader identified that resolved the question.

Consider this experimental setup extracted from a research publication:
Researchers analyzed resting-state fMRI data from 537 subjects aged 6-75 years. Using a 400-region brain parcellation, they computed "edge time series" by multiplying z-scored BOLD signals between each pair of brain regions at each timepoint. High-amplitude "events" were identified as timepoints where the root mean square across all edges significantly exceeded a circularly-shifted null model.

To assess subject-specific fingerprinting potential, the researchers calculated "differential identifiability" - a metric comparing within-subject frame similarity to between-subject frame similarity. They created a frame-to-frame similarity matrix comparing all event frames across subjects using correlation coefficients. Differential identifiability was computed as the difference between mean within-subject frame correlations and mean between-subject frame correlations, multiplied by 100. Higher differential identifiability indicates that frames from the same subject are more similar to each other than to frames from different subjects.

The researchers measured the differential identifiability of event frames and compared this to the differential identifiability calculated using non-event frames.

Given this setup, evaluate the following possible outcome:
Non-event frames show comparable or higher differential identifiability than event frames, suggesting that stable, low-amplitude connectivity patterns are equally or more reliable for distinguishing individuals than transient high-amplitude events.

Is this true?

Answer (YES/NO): NO